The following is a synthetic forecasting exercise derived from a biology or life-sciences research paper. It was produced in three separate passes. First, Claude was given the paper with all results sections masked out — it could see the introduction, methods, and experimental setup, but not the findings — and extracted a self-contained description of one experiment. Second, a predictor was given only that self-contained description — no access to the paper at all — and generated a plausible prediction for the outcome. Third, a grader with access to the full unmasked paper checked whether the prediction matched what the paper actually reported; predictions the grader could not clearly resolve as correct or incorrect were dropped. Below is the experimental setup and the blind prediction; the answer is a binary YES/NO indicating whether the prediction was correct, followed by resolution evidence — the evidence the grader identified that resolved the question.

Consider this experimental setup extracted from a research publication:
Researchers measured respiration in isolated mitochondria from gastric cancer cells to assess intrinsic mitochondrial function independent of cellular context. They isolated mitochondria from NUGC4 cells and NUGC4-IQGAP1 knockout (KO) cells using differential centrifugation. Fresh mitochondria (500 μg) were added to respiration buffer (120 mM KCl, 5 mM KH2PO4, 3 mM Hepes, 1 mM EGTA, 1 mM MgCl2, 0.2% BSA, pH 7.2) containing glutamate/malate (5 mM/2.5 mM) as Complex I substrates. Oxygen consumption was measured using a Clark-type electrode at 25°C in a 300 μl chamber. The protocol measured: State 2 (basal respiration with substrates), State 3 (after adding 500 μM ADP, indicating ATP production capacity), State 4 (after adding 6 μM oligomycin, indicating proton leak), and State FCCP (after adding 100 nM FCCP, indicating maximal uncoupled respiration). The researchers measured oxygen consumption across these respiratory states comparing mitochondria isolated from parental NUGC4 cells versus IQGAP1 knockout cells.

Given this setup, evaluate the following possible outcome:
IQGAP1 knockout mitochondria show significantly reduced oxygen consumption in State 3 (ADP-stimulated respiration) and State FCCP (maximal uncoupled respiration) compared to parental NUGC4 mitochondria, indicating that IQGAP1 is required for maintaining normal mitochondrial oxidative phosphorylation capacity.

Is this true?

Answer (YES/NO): NO